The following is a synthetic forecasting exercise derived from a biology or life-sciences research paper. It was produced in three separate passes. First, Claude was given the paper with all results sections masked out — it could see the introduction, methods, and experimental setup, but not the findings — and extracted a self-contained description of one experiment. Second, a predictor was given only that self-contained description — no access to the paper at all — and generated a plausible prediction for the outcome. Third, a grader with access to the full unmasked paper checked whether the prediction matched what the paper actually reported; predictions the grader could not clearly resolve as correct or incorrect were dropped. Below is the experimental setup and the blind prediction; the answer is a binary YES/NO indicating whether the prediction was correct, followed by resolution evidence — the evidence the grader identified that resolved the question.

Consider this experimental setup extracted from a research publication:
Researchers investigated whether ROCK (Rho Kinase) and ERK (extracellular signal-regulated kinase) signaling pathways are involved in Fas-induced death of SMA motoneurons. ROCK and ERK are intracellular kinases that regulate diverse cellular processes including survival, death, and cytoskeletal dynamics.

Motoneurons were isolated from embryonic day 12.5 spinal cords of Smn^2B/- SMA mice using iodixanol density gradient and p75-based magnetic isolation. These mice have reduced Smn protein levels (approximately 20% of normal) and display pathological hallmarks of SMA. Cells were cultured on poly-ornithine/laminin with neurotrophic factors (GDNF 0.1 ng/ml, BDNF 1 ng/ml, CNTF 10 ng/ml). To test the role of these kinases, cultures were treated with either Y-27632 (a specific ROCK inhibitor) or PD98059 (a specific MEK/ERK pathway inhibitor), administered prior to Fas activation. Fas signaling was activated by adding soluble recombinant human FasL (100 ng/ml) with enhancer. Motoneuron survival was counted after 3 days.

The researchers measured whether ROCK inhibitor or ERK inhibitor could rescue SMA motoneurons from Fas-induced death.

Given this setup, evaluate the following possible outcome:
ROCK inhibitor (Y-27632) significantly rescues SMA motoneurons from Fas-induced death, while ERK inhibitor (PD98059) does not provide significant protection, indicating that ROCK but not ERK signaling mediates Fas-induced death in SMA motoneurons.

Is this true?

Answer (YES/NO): YES